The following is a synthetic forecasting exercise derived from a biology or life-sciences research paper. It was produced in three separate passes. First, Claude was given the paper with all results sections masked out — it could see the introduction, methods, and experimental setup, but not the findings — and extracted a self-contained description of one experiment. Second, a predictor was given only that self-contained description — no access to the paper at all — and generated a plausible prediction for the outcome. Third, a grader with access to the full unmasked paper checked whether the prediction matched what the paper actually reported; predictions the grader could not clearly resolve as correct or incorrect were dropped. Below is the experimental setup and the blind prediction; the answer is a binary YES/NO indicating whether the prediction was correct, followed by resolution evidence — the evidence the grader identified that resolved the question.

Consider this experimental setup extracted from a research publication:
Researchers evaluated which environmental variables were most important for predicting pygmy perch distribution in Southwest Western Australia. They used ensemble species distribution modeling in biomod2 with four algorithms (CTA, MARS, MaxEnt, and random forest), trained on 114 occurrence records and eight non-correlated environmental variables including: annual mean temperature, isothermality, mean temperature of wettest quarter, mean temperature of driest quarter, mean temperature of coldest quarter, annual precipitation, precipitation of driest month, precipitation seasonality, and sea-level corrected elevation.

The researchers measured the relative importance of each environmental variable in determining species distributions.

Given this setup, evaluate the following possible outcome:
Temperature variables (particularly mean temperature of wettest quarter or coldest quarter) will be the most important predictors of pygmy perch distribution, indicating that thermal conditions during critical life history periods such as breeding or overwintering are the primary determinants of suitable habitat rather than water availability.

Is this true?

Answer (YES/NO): NO